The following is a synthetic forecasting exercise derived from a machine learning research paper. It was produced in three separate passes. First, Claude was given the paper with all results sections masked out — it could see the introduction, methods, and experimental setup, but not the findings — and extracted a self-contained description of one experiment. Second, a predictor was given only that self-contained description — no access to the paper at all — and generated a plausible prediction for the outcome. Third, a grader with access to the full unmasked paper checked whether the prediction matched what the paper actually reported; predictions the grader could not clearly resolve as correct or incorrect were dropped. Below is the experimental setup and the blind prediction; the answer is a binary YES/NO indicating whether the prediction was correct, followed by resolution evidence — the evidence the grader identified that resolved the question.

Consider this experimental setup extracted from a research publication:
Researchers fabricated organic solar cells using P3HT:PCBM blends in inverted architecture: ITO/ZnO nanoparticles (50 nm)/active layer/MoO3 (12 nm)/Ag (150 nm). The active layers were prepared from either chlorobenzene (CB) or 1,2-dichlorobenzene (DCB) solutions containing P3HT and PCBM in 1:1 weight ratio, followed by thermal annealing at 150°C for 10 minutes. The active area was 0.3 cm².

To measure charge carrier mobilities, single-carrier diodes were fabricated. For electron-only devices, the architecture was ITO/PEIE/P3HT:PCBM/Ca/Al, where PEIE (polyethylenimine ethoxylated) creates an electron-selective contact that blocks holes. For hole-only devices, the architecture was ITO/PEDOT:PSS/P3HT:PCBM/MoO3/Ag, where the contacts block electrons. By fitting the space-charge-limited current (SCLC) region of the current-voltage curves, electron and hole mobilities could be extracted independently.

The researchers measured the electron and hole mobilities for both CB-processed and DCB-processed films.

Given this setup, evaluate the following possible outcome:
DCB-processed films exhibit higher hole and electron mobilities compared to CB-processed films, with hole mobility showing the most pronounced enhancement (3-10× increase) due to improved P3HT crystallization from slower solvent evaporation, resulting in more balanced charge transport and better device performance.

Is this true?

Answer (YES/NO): NO